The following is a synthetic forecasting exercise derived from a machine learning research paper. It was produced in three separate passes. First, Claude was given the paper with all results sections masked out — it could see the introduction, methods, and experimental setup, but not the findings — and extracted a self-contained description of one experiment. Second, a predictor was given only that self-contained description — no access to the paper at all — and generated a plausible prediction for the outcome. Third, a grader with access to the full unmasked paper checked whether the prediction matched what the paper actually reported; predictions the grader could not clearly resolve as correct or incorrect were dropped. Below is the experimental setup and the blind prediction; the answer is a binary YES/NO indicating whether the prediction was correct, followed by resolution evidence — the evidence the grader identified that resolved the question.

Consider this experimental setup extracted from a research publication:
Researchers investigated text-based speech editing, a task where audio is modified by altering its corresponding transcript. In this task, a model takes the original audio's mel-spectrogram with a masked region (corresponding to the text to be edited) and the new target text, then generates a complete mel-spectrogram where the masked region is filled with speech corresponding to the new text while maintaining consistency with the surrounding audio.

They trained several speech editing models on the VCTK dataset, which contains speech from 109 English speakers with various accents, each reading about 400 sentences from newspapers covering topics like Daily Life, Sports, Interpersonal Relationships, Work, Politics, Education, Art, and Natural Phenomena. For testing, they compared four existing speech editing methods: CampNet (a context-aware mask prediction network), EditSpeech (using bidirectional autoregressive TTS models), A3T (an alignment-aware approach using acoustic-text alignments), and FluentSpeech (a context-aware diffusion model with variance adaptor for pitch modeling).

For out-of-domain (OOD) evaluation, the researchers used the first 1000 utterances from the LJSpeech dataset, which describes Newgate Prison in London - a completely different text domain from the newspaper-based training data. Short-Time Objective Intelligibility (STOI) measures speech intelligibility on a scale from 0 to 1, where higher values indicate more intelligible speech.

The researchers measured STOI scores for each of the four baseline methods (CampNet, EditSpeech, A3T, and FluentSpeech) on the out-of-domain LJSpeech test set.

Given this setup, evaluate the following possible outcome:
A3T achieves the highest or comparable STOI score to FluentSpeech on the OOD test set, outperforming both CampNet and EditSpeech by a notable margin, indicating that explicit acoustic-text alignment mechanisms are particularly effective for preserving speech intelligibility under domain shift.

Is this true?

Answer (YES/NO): NO